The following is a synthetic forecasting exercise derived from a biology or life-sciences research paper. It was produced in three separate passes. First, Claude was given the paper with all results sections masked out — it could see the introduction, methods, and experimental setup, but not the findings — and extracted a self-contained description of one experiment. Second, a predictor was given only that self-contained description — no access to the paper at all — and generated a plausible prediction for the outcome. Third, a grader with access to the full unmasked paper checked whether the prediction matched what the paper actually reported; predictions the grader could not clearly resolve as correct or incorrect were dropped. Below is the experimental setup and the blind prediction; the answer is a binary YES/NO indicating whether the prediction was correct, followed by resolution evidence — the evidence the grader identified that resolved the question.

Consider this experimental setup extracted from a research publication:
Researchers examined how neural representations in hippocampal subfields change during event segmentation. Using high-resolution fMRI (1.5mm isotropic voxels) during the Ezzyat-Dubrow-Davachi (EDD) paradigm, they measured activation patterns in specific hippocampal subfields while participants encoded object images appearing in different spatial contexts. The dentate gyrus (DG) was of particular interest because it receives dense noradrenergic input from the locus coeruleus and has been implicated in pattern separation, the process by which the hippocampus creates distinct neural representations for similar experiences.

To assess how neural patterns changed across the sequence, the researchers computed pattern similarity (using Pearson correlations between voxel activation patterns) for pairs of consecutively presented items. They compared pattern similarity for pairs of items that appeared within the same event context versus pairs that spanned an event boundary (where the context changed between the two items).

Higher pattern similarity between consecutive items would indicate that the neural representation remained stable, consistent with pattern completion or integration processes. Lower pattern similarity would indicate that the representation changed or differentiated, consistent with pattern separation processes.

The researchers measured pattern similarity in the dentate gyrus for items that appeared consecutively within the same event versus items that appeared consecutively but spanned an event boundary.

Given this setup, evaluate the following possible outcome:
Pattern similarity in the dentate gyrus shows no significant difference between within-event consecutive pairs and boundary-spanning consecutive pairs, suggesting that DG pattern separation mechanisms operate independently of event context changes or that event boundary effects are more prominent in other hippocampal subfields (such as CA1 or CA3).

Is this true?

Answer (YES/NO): NO